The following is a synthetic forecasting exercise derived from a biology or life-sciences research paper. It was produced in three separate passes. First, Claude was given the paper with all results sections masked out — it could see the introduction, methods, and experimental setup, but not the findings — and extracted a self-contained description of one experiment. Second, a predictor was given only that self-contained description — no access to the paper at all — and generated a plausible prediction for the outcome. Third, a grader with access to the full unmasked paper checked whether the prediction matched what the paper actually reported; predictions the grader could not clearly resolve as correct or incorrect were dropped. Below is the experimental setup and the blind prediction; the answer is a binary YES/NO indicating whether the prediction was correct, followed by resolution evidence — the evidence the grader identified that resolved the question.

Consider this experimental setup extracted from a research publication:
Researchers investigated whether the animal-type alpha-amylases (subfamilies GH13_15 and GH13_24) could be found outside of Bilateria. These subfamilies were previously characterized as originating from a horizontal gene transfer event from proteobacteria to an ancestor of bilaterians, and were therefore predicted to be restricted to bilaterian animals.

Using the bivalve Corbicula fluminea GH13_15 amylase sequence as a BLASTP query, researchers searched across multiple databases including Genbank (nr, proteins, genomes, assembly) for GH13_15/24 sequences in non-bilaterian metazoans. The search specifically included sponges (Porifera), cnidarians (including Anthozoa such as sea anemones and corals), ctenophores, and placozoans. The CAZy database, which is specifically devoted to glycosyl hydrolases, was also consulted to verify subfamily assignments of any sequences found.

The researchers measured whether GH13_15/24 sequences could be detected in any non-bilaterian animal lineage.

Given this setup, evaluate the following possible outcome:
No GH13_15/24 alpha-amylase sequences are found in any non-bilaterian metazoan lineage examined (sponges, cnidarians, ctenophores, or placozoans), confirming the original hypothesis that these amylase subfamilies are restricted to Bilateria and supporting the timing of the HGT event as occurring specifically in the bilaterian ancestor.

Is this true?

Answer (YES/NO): YES